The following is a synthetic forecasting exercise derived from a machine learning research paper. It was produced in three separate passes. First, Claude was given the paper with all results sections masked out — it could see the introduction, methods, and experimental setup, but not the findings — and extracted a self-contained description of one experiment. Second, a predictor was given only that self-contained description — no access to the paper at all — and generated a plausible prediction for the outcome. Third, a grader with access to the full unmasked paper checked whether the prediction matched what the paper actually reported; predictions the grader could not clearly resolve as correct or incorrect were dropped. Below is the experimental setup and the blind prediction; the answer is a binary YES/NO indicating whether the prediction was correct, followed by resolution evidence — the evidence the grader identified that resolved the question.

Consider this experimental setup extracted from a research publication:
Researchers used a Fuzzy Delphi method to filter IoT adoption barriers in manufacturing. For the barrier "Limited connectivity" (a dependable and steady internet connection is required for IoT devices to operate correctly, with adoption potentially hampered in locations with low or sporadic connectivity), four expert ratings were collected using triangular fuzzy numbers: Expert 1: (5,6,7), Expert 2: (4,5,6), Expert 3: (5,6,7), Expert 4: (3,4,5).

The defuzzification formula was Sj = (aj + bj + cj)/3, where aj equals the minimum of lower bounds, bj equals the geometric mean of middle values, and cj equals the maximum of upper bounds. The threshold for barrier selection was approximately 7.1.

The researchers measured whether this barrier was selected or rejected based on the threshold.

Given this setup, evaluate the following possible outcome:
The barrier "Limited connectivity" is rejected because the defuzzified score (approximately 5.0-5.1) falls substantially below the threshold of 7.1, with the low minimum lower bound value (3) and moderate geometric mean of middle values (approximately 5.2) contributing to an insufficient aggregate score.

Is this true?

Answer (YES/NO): YES